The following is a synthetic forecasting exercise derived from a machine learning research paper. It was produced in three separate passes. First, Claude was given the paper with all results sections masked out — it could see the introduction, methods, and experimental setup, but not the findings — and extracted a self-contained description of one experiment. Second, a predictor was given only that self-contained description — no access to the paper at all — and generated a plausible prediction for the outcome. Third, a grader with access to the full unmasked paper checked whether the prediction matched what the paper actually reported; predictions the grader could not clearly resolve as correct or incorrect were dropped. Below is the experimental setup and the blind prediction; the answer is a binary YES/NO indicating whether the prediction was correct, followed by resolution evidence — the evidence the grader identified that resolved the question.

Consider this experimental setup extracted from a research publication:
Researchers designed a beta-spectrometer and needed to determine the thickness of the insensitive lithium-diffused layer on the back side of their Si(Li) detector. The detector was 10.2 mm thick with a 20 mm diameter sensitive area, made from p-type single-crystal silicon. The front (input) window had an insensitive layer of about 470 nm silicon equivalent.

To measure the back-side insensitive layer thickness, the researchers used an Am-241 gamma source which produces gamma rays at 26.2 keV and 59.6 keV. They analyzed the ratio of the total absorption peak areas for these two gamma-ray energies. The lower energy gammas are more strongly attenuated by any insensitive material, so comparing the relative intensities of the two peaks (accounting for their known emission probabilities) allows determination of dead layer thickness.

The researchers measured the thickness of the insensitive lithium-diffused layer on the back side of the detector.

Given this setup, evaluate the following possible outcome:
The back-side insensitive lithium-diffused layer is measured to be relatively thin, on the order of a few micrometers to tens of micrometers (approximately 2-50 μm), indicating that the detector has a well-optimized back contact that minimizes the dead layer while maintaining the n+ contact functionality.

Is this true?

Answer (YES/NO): NO